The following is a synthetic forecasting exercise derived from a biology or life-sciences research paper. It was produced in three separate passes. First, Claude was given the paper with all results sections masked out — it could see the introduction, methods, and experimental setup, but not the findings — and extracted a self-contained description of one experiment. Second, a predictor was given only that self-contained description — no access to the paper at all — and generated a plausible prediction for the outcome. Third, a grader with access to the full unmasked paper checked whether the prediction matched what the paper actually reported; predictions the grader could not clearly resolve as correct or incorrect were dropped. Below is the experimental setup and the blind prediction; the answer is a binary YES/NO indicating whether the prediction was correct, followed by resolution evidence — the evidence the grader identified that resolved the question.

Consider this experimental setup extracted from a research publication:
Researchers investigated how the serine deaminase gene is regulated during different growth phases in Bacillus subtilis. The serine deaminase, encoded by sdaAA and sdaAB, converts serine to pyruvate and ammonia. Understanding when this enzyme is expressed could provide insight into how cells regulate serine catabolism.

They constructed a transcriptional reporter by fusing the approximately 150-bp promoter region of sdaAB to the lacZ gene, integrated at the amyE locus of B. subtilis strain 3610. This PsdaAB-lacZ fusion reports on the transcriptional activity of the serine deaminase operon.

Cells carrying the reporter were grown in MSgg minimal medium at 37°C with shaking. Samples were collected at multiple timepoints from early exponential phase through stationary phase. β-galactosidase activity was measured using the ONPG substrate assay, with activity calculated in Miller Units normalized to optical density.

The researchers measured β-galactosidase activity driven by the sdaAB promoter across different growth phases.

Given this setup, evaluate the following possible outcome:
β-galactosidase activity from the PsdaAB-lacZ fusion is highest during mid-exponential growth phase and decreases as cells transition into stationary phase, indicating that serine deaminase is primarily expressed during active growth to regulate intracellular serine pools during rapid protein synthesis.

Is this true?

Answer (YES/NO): NO